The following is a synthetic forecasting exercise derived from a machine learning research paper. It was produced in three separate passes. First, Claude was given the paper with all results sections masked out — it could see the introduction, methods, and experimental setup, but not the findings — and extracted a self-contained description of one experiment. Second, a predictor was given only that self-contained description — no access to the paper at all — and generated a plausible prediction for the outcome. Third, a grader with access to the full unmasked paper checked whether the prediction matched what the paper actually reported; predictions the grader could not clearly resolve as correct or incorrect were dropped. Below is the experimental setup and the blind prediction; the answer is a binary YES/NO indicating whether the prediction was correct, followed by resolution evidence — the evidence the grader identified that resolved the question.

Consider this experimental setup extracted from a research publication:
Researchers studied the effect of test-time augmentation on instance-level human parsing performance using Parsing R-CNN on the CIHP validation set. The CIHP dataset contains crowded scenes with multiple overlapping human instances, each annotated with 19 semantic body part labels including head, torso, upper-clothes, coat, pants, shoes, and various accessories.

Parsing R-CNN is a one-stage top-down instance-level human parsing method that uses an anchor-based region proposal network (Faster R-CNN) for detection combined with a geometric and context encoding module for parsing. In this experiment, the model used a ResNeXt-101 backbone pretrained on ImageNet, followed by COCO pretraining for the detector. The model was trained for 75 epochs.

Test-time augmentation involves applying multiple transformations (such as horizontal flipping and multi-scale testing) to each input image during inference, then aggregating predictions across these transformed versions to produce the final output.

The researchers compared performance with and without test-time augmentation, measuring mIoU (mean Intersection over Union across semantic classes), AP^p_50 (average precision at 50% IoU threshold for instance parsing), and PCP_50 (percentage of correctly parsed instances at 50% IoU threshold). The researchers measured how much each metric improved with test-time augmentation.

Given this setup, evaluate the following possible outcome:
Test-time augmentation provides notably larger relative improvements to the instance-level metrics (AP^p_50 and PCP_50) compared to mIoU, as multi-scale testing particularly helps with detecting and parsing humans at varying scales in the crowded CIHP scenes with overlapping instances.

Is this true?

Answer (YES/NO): NO